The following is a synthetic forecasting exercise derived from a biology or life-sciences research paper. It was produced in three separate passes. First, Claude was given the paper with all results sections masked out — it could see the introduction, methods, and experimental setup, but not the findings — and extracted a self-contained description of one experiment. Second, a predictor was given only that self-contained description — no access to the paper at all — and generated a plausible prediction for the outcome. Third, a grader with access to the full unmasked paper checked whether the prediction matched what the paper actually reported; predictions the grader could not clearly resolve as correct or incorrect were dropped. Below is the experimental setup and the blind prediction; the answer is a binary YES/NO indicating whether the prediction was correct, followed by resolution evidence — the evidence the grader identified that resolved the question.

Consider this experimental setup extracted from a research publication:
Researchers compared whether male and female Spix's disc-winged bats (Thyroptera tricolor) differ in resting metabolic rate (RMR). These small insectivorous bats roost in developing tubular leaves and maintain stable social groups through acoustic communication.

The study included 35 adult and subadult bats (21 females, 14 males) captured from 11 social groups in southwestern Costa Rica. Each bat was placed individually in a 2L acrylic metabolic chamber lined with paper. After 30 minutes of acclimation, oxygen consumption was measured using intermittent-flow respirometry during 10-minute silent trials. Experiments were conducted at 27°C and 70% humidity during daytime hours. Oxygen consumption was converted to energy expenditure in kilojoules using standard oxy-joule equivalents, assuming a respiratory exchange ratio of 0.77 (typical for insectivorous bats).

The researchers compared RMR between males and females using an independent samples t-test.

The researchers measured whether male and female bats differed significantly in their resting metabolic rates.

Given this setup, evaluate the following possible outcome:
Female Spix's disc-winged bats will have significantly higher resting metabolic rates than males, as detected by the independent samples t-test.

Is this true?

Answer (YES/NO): YES